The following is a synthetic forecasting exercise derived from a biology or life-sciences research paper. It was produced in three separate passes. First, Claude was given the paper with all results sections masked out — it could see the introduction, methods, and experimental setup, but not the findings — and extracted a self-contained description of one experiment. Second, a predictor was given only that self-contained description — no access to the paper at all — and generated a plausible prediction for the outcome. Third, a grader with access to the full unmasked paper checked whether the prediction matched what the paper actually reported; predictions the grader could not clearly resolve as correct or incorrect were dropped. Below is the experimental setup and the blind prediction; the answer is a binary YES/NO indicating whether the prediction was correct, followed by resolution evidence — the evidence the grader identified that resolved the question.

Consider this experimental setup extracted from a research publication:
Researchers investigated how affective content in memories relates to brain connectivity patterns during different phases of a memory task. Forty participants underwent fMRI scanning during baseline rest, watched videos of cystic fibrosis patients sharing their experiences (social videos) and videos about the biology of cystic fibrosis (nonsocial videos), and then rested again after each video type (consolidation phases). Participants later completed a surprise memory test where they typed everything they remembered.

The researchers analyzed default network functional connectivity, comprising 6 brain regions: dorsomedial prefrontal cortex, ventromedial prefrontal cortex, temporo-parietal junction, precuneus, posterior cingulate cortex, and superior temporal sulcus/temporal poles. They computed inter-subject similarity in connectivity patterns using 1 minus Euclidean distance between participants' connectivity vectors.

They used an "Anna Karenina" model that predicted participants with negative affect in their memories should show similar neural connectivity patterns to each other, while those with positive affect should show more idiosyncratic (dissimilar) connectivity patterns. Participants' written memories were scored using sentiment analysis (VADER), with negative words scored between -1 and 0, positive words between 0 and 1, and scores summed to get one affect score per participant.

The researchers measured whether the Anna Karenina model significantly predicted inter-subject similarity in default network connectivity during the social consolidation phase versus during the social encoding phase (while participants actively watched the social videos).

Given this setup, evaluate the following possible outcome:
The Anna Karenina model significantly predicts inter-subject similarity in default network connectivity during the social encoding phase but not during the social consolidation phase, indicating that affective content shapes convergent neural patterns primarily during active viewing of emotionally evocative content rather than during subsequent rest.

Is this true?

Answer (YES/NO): NO